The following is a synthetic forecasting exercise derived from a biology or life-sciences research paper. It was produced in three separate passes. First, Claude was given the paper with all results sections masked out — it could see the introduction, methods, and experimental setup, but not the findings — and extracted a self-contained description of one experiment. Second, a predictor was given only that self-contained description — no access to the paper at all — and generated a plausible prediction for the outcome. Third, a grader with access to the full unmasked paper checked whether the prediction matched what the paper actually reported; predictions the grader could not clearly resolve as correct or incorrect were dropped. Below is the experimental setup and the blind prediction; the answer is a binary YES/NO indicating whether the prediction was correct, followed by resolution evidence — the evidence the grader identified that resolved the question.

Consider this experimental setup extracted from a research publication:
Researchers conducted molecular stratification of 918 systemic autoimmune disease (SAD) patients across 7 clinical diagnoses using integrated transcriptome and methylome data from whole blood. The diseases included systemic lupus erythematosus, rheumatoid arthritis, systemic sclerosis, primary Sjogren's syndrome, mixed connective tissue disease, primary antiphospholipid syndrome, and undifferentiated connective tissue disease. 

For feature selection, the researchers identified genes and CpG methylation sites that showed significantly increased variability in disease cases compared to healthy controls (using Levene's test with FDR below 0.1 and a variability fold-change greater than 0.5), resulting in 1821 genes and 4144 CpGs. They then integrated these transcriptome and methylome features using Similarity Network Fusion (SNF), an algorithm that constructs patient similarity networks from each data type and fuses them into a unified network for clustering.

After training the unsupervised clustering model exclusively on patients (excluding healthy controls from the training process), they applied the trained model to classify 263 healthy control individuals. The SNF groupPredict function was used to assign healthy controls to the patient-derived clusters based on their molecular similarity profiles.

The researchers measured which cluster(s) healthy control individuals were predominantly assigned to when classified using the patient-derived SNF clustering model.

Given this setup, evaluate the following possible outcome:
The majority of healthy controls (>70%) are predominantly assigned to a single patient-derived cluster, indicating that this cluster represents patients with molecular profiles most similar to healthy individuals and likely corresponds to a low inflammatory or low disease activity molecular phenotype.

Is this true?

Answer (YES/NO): YES